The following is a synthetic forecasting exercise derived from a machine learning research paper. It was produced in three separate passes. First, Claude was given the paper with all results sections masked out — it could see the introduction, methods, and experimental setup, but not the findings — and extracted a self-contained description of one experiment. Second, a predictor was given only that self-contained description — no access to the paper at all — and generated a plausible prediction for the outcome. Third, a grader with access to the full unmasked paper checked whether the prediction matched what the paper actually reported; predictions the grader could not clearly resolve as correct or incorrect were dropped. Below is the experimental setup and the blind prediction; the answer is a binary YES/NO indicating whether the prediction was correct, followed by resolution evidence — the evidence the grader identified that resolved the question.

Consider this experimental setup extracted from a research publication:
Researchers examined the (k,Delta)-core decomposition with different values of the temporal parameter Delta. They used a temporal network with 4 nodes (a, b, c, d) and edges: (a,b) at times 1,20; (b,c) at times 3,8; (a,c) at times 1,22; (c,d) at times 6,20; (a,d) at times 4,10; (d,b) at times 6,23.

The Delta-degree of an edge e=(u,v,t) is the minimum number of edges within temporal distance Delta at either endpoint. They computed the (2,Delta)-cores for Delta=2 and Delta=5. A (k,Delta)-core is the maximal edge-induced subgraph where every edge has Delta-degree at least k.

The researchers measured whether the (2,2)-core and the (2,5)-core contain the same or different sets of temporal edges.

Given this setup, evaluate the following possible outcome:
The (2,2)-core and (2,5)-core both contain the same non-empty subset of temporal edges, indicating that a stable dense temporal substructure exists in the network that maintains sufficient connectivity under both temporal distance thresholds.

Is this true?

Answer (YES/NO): NO